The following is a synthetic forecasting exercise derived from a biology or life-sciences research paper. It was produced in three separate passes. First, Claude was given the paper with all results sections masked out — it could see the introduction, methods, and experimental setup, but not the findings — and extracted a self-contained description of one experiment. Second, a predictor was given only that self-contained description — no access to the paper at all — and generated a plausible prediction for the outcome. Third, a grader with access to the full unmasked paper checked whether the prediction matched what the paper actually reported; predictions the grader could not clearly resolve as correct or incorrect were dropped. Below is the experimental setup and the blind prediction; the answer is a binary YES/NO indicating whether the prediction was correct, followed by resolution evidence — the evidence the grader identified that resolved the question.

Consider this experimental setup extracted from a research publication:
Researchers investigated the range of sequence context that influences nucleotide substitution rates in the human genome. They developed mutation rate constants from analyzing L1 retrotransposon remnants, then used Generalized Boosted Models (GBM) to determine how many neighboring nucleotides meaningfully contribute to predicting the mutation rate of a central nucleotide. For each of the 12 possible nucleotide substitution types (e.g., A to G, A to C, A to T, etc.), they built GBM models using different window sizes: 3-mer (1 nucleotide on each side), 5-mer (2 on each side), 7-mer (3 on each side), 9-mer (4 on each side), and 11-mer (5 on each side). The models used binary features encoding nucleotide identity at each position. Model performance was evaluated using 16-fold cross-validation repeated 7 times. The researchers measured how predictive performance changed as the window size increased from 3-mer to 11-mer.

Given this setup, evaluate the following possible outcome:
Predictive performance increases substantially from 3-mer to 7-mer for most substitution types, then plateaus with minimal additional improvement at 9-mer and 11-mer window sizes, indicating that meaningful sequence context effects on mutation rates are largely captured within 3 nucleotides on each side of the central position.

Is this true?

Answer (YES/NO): YES